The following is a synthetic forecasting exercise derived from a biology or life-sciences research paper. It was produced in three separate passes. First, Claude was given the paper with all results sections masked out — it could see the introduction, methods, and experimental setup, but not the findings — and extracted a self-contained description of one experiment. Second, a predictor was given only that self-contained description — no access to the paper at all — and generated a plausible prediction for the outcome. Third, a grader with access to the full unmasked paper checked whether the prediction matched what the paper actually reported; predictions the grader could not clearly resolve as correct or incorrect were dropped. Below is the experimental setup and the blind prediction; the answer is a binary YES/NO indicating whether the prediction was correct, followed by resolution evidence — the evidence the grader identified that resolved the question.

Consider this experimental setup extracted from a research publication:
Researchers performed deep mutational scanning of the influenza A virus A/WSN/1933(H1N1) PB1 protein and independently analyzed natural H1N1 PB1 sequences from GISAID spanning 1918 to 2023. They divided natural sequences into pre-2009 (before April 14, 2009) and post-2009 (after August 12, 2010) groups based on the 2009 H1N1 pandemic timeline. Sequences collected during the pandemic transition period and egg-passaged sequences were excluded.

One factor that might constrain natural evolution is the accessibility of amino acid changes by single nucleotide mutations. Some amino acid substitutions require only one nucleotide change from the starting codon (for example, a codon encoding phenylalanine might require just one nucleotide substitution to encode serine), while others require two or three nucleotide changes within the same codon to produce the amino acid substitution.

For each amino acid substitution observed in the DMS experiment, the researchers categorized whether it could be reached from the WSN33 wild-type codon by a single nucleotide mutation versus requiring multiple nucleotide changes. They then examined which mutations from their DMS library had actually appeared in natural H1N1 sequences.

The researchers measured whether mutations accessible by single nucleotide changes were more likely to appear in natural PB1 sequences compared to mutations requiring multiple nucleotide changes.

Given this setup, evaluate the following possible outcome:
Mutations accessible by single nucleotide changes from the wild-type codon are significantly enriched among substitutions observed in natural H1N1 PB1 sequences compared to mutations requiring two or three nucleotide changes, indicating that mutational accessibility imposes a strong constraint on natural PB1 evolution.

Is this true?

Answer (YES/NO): YES